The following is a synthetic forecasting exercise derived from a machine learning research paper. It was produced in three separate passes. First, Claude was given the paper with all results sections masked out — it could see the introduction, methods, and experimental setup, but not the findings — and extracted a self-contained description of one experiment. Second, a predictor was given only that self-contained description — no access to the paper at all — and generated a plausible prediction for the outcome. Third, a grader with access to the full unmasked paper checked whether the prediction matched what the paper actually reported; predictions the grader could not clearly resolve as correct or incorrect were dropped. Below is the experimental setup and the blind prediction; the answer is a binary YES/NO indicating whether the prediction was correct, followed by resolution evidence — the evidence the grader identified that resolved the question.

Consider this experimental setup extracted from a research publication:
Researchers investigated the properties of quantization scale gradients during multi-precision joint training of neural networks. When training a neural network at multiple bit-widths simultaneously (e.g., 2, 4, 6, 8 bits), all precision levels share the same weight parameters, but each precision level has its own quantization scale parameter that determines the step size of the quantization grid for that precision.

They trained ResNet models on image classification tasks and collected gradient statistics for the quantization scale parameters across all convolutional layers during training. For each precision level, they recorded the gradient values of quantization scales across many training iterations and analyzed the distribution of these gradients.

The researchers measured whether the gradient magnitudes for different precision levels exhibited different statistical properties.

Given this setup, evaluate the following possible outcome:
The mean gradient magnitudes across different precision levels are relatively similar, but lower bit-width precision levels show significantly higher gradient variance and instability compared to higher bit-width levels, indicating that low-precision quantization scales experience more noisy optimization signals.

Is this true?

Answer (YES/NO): NO